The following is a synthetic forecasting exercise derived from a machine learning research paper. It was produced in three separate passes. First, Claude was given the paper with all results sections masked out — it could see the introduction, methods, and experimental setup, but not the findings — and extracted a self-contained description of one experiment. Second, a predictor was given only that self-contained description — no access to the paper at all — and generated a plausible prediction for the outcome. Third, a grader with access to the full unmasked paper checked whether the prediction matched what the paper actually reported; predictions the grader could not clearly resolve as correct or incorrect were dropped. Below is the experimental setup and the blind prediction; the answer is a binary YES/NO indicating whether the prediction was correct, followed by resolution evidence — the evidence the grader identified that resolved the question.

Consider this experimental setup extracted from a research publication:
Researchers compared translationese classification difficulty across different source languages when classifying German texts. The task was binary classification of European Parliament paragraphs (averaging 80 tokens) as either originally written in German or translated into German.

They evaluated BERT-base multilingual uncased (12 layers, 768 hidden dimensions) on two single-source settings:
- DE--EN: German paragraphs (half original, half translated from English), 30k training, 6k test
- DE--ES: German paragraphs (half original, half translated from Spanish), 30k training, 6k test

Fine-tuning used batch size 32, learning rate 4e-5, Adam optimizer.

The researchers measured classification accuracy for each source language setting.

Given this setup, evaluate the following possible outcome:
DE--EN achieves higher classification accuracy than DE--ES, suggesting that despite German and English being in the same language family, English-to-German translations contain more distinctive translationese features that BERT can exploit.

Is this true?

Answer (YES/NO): NO